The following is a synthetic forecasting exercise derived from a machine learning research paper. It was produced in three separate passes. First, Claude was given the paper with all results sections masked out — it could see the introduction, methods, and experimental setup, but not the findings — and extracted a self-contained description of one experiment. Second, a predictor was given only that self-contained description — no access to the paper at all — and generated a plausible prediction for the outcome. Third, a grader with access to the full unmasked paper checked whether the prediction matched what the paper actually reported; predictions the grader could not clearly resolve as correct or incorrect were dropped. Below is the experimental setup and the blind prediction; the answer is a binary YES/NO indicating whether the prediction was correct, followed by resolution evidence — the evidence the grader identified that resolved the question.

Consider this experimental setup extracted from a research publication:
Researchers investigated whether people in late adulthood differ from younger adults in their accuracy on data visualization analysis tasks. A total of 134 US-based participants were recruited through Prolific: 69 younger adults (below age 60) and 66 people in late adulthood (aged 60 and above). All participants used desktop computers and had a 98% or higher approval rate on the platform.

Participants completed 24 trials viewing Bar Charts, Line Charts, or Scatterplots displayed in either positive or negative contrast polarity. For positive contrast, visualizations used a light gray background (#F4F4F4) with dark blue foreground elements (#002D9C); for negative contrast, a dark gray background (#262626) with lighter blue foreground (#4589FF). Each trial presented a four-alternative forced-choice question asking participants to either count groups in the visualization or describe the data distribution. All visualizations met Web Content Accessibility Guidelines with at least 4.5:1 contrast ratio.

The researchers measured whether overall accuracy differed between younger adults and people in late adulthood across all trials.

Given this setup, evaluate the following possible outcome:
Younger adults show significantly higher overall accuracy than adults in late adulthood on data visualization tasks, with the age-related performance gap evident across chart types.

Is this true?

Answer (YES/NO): NO